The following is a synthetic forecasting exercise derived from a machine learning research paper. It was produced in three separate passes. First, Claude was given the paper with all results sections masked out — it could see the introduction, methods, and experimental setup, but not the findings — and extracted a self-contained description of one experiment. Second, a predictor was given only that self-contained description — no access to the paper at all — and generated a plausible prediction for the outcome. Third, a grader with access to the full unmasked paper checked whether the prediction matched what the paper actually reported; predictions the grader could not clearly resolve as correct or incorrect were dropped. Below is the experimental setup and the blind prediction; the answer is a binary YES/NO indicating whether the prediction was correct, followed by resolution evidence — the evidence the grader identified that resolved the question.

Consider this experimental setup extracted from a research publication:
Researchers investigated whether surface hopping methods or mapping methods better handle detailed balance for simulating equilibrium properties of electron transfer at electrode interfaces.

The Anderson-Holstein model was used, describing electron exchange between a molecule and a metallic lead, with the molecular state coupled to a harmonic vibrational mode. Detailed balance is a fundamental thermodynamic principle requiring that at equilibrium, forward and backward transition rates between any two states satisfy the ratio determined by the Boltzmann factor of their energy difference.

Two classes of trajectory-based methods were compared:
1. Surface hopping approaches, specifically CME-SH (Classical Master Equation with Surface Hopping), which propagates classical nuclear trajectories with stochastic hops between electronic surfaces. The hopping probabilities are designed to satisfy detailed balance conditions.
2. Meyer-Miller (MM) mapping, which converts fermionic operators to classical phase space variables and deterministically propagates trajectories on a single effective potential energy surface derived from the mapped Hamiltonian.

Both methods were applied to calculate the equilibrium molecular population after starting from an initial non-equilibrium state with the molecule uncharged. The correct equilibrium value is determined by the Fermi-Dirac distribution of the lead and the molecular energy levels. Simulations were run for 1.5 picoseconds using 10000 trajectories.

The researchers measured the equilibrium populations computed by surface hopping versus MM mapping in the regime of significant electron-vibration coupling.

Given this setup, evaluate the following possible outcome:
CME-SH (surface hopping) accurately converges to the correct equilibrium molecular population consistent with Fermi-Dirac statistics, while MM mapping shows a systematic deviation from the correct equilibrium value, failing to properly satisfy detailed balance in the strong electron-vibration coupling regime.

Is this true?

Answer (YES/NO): YES